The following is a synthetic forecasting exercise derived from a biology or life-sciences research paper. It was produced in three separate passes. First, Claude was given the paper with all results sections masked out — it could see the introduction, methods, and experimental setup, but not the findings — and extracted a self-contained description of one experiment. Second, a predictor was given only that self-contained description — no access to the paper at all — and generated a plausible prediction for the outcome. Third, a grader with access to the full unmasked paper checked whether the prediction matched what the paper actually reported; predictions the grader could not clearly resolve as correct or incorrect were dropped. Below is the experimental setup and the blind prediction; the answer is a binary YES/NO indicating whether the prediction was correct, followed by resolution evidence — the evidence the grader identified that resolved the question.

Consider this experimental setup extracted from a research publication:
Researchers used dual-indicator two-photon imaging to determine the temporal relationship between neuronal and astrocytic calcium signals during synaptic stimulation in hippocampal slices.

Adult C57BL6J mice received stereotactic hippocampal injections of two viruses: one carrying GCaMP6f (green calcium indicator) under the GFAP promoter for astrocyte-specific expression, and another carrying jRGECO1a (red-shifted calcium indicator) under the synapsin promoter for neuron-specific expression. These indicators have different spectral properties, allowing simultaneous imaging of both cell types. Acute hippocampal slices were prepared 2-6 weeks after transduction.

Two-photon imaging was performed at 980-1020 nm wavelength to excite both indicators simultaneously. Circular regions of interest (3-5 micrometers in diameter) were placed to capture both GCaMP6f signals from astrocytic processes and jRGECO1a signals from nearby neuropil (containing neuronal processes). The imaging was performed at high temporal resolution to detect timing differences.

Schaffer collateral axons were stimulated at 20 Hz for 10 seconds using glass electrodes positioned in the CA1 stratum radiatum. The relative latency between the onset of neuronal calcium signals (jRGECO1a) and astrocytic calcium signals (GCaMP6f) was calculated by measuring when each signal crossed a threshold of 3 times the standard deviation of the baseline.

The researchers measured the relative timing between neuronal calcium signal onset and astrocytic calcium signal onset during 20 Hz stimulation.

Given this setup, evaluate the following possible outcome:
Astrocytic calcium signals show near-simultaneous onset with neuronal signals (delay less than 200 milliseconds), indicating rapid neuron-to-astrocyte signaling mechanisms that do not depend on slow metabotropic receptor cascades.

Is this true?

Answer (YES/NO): NO